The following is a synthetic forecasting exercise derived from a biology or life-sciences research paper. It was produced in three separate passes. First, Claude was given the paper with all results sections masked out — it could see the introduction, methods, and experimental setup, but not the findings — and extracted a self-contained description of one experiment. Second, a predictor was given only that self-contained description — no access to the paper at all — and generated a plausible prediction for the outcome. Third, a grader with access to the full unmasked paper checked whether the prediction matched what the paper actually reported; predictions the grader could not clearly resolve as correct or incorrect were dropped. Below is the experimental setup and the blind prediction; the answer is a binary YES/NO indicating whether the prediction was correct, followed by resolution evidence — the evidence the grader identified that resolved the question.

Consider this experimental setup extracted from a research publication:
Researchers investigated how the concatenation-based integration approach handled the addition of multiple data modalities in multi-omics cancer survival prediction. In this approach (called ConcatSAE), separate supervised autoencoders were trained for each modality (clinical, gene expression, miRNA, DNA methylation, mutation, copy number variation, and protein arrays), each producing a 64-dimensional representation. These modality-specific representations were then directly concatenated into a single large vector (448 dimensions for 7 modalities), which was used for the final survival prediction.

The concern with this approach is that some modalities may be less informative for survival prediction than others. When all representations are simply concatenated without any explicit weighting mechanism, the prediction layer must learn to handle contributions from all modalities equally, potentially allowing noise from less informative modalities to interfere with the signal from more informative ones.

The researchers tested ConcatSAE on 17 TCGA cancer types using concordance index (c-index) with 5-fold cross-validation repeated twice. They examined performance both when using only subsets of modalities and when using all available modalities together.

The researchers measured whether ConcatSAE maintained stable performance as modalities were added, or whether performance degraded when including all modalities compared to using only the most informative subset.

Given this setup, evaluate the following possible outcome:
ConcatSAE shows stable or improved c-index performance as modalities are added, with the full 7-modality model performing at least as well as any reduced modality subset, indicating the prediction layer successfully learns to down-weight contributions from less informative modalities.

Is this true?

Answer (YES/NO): NO